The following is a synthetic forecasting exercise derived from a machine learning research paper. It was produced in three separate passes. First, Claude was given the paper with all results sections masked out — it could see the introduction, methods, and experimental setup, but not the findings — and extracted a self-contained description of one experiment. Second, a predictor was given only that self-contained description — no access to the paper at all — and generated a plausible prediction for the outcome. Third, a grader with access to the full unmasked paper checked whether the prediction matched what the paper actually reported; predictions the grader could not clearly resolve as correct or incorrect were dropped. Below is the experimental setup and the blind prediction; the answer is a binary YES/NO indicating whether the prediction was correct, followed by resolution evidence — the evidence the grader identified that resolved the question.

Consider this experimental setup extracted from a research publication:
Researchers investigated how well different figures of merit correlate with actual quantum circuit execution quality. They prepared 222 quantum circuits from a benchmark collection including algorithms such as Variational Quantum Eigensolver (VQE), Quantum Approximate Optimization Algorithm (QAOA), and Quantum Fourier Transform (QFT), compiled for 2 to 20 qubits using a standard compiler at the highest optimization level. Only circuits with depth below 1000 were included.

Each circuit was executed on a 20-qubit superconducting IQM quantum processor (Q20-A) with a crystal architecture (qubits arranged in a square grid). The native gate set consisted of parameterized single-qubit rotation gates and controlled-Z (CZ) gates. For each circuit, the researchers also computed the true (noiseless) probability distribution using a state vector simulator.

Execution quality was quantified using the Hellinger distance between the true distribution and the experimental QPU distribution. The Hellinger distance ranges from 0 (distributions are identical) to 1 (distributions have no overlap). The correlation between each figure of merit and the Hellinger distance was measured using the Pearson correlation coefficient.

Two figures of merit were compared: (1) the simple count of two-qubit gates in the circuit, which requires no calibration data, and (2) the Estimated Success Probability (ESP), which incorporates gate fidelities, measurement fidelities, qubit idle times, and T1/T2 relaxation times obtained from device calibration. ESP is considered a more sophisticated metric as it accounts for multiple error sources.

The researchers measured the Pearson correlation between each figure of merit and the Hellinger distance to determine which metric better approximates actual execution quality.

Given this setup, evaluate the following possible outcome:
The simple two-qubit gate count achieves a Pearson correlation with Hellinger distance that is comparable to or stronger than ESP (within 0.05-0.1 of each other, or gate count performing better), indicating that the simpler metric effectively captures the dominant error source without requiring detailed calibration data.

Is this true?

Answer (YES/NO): NO